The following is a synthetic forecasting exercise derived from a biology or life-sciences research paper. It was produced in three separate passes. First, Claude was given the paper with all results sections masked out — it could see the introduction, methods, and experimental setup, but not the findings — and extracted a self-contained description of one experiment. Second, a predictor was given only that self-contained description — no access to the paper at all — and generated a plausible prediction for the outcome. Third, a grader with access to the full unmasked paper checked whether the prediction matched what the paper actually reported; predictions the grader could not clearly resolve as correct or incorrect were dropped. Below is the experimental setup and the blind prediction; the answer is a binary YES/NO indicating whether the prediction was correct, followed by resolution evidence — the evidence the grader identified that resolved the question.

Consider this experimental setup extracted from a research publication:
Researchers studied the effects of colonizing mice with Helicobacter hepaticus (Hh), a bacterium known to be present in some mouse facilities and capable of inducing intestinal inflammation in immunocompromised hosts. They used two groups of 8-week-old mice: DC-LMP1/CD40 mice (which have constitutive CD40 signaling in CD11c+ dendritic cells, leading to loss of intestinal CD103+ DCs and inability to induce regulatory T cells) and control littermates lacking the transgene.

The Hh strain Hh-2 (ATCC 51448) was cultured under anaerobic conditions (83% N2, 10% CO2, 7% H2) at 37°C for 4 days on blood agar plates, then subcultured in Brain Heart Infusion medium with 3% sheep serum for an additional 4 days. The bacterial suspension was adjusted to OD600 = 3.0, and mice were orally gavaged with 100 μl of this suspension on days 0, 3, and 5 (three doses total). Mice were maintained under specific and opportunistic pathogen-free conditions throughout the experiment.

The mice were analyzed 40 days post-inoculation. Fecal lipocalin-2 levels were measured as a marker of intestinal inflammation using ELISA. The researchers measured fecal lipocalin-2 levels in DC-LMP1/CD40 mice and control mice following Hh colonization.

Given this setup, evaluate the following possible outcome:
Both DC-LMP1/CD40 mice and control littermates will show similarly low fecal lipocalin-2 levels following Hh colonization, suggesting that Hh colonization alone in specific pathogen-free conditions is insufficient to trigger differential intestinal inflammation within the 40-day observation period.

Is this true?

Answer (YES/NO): NO